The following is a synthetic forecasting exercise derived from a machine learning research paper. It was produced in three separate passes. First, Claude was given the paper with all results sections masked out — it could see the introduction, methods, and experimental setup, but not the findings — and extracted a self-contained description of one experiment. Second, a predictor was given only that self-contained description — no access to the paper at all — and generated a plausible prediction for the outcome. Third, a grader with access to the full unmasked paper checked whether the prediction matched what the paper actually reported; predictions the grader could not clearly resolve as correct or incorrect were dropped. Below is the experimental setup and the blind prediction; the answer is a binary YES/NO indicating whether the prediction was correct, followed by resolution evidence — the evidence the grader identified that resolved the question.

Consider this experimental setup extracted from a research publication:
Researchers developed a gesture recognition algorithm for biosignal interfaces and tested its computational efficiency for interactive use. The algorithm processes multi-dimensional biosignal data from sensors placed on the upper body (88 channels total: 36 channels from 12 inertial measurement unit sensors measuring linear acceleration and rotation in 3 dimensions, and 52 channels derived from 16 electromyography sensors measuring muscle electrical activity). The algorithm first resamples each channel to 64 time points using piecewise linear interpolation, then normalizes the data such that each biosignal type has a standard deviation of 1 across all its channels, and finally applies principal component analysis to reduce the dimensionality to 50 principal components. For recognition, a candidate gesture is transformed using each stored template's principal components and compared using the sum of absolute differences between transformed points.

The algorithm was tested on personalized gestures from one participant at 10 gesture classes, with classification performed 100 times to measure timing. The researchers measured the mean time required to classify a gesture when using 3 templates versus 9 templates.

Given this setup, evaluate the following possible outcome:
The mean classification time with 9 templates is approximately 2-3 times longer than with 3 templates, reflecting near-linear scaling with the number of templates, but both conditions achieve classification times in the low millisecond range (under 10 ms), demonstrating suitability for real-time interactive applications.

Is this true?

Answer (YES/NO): NO